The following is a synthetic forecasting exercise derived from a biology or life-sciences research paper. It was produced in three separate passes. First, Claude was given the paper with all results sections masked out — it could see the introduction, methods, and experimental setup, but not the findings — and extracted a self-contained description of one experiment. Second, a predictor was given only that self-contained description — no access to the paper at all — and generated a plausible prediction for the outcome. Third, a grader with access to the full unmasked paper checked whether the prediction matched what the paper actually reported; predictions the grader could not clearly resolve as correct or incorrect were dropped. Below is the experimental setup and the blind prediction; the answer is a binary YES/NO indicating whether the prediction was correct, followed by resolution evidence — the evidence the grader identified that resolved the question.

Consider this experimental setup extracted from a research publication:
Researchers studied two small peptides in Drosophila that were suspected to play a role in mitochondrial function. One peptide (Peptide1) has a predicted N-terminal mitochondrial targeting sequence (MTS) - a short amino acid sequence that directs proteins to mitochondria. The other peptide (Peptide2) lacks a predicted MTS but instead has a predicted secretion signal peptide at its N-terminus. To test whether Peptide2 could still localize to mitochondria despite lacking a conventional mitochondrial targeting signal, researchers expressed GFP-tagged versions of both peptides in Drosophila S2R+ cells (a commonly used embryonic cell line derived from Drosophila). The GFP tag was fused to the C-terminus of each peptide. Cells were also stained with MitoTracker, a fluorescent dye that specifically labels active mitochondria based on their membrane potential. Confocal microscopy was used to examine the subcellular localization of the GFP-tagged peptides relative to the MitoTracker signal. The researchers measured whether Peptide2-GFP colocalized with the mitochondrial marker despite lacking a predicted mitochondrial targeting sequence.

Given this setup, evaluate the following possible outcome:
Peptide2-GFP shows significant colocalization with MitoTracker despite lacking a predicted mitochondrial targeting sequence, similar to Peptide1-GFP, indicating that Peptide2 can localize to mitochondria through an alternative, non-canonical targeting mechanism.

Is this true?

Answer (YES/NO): YES